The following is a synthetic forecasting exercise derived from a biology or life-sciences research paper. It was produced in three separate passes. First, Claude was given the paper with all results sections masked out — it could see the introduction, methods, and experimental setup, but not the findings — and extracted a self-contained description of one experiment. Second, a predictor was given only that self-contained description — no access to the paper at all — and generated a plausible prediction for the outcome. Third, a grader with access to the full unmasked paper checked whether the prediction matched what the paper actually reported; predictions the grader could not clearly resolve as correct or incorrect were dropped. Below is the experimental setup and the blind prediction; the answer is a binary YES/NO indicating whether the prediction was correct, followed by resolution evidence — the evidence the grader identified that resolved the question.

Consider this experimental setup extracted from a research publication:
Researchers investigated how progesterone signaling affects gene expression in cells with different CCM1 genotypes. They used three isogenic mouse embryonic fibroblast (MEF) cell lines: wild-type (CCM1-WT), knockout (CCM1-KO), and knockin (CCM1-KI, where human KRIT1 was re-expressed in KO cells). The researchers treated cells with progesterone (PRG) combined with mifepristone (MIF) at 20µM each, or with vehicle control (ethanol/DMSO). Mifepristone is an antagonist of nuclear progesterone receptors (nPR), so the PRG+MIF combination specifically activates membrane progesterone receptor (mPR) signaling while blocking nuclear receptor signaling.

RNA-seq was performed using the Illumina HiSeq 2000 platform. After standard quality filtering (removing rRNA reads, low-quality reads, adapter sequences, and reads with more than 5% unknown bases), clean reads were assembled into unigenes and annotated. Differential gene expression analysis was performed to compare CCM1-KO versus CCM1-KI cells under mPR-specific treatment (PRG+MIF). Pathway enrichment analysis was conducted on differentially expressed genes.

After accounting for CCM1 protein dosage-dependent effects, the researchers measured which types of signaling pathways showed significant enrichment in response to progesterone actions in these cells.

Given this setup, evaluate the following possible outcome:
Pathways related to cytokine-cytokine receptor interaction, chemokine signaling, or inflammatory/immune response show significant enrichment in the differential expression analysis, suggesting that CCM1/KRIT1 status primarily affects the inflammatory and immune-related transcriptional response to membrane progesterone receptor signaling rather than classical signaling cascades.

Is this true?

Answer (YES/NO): NO